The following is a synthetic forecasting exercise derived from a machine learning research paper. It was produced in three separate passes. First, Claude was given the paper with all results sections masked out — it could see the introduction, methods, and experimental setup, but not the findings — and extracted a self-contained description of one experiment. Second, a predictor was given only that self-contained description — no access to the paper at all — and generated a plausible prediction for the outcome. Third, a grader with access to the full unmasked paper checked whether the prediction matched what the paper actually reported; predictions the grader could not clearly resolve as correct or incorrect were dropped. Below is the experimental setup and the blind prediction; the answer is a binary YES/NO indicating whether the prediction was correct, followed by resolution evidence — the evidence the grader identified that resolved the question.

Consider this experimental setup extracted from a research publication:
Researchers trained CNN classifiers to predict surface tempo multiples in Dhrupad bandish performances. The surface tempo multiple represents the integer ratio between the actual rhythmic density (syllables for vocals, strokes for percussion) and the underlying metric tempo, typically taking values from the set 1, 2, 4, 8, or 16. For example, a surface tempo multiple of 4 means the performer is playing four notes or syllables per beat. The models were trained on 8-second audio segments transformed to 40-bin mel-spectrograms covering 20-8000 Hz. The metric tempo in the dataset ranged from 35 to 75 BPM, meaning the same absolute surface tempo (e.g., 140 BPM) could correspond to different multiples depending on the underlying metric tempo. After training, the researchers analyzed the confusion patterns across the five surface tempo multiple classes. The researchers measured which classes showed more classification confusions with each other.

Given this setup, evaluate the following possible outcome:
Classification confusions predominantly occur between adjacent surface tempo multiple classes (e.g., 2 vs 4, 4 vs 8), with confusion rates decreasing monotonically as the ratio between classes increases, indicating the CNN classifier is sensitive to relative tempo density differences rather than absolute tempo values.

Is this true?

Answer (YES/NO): YES